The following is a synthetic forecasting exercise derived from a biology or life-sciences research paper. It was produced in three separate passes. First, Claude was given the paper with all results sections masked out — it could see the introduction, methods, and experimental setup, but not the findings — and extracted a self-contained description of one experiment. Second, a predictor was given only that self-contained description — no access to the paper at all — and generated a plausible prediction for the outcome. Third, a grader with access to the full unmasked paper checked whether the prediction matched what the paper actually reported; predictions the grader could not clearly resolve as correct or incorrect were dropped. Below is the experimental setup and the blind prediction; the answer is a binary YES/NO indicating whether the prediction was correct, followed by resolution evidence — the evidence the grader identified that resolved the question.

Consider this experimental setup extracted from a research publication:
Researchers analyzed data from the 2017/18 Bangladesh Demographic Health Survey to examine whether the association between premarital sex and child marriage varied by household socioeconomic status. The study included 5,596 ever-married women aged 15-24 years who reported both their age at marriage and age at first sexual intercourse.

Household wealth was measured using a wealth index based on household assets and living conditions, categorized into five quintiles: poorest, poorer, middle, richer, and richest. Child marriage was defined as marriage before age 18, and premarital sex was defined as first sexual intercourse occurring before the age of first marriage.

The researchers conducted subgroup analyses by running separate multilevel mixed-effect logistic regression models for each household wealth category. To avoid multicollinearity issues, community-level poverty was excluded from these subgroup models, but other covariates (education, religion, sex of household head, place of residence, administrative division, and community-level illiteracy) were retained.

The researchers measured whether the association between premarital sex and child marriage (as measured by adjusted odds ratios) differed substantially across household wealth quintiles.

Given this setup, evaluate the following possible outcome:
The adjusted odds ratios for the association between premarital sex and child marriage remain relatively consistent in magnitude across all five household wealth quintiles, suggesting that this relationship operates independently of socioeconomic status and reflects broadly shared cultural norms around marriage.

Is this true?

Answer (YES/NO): NO